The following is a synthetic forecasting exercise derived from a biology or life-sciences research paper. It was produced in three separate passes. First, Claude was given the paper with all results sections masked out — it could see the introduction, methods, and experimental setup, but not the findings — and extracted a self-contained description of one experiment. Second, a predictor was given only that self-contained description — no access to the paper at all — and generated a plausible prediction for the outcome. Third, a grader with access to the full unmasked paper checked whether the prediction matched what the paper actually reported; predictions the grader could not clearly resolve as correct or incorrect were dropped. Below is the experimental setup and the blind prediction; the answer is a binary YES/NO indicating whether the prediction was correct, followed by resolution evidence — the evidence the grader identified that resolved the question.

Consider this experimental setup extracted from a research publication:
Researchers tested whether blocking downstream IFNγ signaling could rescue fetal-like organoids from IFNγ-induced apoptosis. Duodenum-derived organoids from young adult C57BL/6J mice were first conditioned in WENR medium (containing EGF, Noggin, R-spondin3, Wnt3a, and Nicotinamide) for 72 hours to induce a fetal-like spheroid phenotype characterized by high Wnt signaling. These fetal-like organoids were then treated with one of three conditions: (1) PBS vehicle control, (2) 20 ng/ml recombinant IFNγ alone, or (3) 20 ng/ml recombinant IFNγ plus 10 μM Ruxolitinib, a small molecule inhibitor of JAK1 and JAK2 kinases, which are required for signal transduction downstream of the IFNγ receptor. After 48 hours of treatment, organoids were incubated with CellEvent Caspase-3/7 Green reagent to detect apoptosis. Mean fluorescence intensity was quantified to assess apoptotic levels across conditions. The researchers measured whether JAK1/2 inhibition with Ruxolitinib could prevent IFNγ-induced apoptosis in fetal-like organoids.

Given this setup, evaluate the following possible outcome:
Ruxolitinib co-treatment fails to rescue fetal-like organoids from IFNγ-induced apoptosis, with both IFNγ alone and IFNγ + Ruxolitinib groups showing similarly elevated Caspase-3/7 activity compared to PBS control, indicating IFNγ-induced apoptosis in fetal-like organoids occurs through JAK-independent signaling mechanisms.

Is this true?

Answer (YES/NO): NO